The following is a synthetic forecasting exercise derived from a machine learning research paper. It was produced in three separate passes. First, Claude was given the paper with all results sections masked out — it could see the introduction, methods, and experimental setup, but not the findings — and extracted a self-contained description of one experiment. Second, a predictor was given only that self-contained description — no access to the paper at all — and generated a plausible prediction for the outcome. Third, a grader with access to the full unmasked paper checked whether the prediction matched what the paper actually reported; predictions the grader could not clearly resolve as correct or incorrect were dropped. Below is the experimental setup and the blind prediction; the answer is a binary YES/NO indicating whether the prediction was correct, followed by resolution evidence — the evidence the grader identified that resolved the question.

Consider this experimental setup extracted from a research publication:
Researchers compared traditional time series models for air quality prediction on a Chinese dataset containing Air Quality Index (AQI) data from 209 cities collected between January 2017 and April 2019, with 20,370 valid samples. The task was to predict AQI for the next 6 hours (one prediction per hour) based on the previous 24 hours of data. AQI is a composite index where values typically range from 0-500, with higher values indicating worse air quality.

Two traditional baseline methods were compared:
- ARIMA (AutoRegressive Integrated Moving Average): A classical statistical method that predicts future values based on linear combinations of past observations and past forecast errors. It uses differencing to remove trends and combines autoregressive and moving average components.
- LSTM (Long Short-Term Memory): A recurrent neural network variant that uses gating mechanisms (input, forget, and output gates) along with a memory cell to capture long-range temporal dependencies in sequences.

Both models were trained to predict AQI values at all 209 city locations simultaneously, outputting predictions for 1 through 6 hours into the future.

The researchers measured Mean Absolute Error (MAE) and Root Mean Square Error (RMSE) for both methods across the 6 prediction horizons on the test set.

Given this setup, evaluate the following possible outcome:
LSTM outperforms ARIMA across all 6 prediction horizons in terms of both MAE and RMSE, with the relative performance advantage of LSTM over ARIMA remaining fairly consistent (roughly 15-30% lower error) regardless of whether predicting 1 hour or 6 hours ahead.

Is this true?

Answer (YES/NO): NO